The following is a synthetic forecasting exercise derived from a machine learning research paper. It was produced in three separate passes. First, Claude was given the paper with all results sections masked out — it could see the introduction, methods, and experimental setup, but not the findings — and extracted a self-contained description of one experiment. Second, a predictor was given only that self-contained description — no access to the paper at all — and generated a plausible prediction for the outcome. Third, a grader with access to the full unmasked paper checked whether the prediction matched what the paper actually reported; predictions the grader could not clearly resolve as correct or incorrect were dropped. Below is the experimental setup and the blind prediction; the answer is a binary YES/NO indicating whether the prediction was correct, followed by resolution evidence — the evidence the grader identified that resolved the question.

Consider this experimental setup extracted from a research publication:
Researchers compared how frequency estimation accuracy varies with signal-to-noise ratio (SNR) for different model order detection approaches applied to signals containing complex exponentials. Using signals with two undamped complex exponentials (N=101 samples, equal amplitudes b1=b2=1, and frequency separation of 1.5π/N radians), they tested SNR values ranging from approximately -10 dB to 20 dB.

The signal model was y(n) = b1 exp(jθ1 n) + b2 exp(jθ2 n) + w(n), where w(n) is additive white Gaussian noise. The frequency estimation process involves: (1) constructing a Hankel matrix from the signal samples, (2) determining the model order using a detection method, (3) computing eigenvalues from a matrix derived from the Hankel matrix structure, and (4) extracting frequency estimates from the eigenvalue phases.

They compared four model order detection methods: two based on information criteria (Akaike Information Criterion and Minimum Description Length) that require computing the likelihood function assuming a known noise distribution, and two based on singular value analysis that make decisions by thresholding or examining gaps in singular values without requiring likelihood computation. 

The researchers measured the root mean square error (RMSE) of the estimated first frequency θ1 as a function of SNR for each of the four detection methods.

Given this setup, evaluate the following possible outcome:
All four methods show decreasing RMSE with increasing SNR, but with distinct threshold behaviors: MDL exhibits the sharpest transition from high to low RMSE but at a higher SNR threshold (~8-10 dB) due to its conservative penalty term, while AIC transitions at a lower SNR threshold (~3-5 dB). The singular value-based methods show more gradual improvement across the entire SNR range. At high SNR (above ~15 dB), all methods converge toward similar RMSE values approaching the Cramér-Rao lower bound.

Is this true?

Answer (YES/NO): NO